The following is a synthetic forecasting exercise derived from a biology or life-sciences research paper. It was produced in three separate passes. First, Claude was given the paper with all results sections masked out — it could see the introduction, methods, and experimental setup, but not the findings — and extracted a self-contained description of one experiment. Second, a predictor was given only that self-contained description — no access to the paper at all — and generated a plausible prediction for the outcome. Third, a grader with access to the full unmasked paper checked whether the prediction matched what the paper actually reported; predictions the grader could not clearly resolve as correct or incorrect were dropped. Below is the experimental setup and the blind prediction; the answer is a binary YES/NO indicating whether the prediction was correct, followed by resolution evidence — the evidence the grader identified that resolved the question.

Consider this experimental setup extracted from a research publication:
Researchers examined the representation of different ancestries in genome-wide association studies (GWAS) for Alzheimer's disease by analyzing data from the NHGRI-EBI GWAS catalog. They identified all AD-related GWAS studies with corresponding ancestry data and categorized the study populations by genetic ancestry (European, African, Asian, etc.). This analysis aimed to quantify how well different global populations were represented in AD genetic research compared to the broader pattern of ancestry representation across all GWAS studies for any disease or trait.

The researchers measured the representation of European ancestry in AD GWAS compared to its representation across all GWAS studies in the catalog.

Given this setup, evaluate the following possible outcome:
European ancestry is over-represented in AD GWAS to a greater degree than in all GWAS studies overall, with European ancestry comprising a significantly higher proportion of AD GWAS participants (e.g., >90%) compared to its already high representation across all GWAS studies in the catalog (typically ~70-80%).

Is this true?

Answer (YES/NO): YES